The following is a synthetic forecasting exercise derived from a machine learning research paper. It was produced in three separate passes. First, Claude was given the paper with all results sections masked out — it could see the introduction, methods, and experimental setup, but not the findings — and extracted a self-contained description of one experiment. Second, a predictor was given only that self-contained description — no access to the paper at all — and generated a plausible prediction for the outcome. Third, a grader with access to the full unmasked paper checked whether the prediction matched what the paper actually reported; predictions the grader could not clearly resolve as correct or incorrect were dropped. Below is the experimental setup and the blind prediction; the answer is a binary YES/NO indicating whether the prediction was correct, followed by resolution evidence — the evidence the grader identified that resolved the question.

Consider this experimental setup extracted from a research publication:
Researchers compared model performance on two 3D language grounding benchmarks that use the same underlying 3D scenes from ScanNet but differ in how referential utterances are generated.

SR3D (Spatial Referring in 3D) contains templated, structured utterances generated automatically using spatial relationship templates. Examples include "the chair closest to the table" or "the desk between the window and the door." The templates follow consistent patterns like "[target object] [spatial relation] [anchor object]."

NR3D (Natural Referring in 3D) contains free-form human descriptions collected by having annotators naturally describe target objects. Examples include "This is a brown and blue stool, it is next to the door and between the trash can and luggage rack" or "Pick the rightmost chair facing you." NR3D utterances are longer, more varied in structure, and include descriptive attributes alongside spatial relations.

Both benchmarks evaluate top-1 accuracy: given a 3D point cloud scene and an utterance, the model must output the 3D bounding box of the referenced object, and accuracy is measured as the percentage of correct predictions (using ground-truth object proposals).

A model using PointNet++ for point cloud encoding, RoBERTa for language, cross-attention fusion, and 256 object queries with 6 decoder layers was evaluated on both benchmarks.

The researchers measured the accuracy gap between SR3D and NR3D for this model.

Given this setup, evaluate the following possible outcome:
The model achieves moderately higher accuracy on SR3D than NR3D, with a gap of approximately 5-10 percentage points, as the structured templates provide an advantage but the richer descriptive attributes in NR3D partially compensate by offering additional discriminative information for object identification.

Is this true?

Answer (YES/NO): NO